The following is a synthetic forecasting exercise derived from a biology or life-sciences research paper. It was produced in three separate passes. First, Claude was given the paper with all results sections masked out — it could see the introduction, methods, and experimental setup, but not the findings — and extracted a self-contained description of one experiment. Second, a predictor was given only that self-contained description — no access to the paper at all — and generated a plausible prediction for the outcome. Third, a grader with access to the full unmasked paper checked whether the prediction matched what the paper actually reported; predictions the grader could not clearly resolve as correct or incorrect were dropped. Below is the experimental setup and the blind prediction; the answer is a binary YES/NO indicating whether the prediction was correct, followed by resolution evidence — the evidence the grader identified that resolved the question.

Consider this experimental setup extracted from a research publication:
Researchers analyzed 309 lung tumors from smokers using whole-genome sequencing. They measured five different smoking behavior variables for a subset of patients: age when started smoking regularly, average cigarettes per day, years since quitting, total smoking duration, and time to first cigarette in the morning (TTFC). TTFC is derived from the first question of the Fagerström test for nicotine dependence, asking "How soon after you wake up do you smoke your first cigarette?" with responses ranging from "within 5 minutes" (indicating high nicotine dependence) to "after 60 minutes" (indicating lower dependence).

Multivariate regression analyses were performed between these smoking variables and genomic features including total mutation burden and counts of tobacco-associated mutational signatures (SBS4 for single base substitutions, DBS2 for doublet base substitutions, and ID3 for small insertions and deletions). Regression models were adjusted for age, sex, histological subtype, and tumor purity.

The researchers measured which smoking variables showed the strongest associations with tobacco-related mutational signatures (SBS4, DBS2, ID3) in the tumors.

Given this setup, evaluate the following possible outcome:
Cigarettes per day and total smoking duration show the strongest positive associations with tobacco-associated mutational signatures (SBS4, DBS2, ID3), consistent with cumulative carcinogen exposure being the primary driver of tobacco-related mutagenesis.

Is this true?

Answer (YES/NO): NO